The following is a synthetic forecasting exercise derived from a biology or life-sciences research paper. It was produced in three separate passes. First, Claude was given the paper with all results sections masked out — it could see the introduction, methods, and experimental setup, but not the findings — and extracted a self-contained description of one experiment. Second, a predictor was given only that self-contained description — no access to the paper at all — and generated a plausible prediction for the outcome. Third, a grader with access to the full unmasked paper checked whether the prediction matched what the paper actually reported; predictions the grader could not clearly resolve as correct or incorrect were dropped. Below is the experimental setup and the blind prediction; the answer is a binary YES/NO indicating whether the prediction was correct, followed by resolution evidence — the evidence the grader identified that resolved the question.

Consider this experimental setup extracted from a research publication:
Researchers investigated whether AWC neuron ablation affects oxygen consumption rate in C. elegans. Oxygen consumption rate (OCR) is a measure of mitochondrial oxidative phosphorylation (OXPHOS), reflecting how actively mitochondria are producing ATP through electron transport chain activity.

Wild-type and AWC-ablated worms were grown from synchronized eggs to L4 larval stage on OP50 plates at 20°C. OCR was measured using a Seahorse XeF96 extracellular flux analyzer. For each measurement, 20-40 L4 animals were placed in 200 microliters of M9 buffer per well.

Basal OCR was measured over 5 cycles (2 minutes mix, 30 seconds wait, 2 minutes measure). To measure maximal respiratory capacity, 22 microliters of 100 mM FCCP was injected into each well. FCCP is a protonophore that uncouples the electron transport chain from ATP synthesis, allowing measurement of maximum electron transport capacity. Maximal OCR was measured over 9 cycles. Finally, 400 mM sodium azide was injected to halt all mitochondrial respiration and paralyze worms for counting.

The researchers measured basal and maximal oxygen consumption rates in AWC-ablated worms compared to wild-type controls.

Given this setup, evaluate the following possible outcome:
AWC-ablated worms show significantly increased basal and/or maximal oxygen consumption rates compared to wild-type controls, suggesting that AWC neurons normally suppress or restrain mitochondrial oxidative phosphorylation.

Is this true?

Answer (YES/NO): NO